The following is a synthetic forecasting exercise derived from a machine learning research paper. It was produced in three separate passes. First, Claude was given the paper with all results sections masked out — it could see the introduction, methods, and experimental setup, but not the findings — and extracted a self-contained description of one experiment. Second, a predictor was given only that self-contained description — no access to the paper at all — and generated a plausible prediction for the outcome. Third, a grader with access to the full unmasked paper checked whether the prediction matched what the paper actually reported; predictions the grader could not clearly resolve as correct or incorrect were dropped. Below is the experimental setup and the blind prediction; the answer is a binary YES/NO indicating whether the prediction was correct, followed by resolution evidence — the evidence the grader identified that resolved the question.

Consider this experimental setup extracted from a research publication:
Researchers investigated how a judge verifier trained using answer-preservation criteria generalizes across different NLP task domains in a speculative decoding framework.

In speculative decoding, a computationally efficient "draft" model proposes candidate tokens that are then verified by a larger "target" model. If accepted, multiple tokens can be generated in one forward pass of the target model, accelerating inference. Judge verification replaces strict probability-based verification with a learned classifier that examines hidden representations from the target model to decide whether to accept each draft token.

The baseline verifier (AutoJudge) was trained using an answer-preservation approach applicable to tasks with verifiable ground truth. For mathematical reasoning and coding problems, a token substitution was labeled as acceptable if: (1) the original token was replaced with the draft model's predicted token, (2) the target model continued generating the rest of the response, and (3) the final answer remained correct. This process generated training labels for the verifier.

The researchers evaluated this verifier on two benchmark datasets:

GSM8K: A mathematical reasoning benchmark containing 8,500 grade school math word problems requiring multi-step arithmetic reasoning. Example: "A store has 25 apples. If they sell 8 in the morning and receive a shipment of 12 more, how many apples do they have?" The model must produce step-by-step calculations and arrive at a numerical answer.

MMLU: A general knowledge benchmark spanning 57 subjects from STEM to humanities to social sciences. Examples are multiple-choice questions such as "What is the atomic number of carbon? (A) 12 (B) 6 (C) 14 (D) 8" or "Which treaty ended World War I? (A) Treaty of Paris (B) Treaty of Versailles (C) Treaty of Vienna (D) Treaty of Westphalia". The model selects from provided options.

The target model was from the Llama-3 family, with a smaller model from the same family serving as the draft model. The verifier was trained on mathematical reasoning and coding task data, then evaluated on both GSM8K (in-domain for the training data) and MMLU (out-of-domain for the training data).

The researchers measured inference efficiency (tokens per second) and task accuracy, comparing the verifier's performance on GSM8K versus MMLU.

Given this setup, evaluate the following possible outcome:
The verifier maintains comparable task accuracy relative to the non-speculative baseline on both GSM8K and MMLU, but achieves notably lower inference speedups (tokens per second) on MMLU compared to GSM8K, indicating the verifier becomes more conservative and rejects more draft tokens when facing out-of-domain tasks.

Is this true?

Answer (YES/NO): YES